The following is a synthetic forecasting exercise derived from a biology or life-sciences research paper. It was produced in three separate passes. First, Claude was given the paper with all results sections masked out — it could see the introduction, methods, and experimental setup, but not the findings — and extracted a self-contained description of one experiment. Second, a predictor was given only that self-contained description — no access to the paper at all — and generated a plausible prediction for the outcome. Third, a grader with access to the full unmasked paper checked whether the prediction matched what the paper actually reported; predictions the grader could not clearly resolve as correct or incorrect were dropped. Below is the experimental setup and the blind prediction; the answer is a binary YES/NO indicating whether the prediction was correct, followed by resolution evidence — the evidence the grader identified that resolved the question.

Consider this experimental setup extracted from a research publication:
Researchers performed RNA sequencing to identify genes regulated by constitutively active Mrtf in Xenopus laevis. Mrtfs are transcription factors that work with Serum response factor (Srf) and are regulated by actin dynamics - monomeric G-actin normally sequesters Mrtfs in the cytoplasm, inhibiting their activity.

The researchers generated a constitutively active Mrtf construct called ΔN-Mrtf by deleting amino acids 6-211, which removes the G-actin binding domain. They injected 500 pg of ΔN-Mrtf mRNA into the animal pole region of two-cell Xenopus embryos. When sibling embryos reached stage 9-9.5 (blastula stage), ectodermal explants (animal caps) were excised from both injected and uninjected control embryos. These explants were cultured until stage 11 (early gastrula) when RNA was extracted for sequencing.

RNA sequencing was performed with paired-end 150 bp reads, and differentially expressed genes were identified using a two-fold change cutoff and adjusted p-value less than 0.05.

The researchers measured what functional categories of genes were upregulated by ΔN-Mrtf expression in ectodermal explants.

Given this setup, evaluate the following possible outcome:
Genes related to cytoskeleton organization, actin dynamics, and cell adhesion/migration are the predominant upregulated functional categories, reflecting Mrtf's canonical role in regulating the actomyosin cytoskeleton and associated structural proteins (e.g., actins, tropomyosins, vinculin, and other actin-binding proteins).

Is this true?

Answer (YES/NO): YES